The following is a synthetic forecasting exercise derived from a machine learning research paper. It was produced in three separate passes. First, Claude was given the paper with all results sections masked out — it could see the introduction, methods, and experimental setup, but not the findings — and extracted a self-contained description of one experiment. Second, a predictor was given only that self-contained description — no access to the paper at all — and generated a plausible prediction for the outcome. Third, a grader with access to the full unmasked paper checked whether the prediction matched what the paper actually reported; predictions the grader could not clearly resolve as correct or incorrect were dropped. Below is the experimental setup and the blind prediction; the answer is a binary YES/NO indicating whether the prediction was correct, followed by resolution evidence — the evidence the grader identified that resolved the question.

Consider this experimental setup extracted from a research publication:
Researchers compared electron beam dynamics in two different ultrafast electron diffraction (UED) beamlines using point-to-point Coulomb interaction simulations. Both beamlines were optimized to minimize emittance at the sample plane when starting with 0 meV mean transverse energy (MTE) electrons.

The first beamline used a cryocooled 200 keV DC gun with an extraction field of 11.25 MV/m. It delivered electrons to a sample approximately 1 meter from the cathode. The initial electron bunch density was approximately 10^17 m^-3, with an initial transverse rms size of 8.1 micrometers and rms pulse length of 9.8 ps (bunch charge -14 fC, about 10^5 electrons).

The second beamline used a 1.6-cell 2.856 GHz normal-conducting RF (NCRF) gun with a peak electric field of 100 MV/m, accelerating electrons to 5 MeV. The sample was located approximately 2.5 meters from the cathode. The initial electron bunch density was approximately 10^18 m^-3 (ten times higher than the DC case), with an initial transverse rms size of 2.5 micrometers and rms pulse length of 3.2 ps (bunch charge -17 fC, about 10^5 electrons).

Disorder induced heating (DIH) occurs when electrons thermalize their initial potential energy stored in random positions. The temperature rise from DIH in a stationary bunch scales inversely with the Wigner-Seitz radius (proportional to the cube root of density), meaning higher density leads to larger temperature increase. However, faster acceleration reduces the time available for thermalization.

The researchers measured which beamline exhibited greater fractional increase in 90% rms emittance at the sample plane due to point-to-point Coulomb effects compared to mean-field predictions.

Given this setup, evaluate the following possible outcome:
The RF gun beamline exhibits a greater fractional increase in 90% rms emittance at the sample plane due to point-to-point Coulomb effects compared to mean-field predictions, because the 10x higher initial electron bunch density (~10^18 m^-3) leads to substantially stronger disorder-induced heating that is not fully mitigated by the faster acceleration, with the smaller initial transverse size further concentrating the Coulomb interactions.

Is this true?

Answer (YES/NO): YES